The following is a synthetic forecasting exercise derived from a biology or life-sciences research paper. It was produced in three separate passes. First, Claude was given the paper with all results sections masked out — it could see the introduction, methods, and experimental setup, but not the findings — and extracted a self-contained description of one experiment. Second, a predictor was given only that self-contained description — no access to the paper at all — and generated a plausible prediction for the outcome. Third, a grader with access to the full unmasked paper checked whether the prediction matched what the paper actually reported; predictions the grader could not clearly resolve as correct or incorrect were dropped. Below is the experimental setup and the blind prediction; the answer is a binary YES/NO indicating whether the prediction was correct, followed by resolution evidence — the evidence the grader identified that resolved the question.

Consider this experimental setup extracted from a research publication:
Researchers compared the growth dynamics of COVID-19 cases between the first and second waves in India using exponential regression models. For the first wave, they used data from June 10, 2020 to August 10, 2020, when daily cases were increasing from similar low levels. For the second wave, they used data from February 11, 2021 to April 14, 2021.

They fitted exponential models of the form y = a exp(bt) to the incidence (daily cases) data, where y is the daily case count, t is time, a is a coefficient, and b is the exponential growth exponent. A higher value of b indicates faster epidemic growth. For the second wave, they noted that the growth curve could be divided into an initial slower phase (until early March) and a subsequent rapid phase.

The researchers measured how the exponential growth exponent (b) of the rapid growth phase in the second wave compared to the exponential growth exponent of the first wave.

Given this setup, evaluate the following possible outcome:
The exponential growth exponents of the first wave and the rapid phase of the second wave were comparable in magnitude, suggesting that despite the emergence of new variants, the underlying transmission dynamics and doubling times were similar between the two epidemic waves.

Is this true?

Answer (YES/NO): NO